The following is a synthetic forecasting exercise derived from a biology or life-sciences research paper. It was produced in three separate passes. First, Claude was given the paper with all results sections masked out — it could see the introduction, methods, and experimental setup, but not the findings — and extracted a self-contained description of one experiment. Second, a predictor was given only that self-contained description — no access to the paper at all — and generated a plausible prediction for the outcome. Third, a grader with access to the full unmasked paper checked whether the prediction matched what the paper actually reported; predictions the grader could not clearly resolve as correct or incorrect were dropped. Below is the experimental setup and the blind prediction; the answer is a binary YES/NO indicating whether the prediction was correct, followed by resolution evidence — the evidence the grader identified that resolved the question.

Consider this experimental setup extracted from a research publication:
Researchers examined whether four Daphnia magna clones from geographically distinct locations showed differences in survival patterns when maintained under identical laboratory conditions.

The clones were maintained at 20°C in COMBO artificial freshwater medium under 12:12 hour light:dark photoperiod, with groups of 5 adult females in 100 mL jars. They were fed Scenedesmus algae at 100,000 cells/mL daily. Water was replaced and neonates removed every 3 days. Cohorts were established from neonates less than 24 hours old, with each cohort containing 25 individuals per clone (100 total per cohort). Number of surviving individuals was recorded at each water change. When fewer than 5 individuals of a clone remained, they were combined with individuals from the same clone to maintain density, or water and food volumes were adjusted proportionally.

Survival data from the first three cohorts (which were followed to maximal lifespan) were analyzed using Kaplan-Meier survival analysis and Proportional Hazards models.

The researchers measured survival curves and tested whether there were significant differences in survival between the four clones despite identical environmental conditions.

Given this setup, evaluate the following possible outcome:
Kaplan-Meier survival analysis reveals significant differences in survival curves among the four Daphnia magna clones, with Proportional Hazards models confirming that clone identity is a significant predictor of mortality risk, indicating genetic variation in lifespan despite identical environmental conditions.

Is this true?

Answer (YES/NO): NO